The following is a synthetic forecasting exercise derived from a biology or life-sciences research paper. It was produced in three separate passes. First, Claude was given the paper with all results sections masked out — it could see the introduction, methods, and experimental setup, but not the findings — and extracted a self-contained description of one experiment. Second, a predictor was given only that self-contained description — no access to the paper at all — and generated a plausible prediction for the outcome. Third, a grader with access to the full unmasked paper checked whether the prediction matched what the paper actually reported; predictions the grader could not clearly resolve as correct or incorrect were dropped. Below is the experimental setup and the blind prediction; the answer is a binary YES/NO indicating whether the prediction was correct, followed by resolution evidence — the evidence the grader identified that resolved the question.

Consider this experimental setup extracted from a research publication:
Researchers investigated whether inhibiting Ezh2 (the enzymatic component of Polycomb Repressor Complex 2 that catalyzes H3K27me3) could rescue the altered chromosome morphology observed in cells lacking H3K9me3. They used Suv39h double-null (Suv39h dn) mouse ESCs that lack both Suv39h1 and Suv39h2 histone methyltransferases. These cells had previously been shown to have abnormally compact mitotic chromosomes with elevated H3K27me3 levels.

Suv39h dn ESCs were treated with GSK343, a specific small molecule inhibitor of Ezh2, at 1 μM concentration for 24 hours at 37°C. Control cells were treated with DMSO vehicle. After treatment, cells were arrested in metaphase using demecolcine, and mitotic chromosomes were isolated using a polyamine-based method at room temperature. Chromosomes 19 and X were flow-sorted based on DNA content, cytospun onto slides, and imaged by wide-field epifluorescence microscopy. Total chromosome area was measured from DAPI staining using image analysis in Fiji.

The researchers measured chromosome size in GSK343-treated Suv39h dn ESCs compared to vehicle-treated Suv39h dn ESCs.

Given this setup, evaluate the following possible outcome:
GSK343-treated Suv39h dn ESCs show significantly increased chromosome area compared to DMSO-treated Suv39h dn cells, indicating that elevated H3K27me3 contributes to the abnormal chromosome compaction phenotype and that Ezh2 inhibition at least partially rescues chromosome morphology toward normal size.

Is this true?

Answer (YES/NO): YES